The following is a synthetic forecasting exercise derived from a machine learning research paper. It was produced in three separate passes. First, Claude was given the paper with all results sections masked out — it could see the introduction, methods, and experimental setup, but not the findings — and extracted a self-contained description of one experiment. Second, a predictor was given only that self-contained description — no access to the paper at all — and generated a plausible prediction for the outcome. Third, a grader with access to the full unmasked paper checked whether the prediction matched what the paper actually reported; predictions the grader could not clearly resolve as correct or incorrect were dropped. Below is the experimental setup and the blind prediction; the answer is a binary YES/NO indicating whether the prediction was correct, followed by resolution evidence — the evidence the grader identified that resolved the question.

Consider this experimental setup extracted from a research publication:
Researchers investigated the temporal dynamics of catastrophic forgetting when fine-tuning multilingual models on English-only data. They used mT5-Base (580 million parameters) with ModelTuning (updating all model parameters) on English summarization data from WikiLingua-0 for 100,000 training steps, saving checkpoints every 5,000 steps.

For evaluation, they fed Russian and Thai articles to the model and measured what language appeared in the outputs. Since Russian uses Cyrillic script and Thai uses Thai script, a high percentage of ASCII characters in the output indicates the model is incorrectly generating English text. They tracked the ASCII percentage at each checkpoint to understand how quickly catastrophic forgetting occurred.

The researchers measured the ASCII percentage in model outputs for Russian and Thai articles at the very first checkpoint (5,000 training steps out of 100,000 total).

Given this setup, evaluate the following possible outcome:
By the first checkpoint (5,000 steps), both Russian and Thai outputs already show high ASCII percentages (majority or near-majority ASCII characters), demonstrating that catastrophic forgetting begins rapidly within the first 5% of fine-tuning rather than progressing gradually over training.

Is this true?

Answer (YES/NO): YES